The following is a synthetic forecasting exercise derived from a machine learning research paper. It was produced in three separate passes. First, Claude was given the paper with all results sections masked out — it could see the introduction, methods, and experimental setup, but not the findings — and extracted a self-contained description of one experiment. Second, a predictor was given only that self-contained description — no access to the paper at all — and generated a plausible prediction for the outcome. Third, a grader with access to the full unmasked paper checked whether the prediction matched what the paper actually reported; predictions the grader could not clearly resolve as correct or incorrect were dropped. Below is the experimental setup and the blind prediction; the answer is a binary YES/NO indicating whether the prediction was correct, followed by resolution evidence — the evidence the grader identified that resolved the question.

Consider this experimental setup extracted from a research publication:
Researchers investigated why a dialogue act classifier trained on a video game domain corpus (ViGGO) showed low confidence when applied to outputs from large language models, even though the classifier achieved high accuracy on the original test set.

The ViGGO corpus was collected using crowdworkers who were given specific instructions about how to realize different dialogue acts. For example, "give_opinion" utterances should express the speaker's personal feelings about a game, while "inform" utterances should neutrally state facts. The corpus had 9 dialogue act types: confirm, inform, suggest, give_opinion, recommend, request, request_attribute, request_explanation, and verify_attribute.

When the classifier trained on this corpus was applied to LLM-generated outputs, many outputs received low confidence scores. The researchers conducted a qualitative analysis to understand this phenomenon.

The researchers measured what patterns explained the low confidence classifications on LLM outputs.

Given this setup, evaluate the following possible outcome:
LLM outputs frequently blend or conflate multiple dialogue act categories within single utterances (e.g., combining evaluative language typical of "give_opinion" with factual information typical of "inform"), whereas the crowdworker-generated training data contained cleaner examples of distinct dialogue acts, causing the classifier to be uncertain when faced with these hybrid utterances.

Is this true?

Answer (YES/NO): NO